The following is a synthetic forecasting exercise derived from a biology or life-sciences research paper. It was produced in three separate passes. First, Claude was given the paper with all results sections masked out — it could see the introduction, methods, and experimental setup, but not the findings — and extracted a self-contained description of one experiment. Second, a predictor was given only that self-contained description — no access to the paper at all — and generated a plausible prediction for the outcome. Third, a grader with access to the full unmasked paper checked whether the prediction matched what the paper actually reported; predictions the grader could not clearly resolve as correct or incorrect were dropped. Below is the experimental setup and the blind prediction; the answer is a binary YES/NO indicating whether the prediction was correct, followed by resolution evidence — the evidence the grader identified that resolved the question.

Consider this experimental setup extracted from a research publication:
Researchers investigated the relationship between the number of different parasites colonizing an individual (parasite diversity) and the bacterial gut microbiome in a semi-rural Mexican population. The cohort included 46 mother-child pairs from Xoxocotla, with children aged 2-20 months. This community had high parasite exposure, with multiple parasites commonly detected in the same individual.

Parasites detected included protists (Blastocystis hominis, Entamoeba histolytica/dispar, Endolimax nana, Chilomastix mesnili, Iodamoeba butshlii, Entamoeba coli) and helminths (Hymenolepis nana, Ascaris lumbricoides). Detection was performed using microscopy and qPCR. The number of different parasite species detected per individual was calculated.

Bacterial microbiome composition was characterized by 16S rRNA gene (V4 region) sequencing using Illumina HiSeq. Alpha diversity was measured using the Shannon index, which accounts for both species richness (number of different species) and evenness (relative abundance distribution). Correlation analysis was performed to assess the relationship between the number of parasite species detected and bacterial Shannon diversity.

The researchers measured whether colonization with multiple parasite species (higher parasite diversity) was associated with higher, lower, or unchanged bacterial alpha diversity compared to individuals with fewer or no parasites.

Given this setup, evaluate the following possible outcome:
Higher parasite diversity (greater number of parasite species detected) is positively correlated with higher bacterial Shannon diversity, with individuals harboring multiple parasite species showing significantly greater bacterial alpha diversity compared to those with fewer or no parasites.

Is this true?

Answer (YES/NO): NO